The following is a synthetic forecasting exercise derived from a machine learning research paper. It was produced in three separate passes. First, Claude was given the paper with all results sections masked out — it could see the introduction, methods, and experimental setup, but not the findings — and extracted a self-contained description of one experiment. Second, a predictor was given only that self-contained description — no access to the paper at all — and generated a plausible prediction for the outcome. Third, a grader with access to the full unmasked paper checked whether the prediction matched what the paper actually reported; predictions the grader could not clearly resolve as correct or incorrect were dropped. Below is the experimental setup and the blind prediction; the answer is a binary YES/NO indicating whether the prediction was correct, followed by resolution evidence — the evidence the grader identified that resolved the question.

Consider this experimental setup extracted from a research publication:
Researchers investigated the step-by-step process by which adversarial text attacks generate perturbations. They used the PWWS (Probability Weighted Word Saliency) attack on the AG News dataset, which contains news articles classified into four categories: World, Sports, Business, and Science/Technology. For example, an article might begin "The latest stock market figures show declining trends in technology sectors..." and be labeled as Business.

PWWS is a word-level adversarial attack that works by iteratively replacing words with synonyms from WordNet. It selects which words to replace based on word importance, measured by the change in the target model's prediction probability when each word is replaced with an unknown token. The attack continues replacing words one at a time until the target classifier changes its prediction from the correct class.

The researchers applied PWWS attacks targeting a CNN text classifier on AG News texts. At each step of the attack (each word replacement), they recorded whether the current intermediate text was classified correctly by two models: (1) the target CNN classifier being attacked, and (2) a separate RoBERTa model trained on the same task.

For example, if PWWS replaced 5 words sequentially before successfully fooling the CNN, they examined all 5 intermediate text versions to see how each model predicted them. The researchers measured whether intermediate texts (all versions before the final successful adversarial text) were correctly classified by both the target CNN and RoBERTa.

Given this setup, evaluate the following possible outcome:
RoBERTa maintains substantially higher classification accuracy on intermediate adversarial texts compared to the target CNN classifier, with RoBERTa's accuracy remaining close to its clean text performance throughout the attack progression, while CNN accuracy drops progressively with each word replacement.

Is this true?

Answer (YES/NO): NO